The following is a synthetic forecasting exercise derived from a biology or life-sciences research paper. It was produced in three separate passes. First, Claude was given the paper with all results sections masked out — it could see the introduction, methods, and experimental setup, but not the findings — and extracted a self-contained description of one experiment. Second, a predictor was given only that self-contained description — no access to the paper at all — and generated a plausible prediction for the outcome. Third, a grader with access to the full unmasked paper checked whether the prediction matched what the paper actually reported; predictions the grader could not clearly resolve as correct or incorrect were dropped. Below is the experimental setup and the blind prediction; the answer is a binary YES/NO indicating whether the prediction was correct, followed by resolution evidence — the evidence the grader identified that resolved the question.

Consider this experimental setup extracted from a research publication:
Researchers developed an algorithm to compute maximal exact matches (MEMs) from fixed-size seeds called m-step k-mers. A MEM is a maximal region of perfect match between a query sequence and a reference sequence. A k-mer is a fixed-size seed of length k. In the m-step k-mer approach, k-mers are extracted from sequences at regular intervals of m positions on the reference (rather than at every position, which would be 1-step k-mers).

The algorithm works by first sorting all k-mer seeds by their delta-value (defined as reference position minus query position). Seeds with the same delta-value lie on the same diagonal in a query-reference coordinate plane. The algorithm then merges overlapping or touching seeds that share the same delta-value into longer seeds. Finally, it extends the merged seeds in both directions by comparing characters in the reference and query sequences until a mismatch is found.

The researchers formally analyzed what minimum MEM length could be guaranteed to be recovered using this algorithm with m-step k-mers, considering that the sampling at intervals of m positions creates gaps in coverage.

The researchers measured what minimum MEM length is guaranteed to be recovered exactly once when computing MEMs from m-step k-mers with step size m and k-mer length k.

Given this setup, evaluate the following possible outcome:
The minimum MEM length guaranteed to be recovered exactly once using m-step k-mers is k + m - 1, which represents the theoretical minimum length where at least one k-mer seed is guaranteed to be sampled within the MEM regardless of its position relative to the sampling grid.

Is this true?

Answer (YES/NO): NO